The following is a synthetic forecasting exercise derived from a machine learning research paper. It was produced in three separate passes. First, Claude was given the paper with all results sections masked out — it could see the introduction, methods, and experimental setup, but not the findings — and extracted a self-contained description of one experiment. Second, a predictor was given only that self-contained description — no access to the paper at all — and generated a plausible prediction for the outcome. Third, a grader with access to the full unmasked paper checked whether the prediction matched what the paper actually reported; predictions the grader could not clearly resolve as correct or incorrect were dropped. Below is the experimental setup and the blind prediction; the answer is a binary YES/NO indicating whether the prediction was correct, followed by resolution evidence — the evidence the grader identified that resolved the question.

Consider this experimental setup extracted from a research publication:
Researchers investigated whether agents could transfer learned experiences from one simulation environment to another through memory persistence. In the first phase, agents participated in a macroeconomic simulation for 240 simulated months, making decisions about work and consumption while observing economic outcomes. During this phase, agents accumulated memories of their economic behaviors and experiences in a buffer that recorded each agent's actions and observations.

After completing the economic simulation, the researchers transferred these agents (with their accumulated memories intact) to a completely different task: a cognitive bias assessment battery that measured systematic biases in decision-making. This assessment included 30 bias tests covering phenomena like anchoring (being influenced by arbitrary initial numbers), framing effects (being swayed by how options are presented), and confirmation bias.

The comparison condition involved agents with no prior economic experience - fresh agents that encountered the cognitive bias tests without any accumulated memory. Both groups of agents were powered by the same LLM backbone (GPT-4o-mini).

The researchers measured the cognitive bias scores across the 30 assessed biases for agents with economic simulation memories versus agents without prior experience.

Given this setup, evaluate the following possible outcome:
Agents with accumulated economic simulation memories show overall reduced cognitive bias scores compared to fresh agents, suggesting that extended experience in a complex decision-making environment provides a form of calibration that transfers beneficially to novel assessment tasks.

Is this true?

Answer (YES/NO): NO